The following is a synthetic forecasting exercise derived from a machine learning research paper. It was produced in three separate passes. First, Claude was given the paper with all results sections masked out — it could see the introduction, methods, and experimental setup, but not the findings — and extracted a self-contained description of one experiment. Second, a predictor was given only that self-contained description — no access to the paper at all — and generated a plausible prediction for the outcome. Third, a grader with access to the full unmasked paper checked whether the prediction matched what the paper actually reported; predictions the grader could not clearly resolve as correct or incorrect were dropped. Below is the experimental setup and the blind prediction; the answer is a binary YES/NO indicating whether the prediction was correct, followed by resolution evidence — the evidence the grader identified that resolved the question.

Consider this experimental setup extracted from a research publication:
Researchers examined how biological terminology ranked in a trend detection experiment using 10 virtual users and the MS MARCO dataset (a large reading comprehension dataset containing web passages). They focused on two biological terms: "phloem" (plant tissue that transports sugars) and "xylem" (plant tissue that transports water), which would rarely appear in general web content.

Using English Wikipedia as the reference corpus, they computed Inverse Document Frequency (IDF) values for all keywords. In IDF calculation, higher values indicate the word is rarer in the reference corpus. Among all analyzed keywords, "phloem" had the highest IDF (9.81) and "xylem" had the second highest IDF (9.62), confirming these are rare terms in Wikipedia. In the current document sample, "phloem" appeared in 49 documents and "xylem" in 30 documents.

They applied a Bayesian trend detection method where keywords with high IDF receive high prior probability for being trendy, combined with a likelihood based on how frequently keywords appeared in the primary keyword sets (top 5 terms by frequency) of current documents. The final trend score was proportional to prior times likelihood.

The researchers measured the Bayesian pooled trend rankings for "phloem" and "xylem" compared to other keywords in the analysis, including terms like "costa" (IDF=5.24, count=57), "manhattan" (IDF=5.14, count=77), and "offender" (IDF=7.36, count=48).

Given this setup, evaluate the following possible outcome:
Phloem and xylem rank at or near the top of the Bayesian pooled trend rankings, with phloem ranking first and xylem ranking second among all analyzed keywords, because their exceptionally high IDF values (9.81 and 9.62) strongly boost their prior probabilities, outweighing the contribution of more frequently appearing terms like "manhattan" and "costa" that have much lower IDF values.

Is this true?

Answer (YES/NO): YES